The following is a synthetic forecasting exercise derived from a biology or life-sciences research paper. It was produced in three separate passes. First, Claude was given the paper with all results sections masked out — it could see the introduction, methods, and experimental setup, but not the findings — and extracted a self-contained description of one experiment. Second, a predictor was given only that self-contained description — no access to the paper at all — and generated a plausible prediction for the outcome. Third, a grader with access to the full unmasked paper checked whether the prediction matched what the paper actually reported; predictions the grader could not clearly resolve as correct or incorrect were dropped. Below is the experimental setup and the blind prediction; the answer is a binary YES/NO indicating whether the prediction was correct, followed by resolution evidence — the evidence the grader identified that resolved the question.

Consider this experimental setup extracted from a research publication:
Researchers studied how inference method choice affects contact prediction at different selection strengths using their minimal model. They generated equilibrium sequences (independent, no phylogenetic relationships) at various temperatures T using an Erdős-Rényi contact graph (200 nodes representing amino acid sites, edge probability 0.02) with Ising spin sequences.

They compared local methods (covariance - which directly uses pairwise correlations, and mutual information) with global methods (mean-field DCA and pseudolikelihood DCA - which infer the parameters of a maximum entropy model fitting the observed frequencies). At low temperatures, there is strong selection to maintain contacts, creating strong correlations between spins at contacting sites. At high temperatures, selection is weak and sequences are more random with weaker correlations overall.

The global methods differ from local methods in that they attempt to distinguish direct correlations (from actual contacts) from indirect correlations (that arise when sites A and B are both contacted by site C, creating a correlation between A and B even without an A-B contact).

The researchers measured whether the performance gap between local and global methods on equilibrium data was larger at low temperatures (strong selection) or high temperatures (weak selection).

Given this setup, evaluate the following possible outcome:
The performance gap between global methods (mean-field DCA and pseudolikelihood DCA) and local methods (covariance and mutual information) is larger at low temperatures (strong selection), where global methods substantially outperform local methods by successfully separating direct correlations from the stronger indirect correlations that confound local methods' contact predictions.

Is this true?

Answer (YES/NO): YES